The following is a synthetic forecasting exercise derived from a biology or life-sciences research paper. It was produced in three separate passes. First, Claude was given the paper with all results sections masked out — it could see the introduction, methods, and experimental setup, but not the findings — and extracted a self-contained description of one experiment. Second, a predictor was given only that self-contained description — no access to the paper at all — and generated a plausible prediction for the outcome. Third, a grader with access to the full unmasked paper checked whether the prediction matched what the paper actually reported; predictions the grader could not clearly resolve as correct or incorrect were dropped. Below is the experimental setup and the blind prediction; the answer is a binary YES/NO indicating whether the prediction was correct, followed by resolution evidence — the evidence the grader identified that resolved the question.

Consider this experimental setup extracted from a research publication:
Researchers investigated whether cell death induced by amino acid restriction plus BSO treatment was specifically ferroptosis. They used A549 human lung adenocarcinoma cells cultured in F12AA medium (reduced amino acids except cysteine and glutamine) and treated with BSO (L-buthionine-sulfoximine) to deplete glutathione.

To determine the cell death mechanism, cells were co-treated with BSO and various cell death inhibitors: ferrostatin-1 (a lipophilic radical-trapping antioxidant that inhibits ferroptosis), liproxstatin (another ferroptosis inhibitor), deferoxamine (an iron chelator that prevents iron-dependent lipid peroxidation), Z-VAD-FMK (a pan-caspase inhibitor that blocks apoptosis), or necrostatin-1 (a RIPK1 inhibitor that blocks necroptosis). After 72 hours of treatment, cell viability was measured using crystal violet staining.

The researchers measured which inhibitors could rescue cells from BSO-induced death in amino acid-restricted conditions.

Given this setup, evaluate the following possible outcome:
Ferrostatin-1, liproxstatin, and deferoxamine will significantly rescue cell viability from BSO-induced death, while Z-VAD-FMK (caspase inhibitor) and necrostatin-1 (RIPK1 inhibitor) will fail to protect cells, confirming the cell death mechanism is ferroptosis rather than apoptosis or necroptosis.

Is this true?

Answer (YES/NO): NO